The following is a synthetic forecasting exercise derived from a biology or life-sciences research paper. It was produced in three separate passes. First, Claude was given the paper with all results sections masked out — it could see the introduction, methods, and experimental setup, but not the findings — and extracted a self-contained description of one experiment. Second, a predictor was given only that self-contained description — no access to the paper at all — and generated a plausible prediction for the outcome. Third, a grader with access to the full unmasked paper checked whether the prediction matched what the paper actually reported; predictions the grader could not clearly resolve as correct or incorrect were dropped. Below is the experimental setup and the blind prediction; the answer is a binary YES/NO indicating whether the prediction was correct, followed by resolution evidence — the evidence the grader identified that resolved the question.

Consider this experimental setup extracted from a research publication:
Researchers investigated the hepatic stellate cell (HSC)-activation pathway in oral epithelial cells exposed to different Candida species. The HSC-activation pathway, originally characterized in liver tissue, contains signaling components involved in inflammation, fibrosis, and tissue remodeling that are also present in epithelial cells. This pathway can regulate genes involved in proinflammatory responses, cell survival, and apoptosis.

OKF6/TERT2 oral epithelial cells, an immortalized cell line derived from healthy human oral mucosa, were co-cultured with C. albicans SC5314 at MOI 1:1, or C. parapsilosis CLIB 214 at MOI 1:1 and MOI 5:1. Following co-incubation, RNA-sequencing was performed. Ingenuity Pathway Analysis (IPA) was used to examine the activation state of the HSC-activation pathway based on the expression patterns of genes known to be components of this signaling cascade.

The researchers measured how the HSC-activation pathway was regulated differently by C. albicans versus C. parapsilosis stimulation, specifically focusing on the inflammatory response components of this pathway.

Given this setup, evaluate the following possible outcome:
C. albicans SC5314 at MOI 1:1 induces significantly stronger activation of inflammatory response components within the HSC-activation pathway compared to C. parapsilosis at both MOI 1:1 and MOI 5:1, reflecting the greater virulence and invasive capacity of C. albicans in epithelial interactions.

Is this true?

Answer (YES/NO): YES